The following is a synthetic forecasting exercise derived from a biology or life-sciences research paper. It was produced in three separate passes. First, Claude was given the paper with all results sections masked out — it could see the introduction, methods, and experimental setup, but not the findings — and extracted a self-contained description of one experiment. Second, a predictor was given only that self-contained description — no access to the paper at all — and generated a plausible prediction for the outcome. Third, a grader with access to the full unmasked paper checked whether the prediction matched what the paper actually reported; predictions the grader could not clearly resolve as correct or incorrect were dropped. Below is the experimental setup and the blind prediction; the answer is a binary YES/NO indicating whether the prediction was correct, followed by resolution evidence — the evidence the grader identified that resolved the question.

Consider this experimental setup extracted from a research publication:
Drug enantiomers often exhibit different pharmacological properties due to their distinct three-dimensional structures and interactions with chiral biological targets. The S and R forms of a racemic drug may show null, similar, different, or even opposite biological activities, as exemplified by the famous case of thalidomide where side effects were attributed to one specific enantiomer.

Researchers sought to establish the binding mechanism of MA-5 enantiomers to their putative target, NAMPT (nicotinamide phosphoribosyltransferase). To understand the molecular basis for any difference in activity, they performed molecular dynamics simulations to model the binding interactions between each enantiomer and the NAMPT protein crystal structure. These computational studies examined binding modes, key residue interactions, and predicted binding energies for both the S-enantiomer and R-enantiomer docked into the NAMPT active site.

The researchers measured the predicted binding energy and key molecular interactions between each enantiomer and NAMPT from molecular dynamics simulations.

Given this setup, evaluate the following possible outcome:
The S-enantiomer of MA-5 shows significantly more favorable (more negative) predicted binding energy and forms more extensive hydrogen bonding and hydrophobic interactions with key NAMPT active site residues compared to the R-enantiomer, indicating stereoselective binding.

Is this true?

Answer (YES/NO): YES